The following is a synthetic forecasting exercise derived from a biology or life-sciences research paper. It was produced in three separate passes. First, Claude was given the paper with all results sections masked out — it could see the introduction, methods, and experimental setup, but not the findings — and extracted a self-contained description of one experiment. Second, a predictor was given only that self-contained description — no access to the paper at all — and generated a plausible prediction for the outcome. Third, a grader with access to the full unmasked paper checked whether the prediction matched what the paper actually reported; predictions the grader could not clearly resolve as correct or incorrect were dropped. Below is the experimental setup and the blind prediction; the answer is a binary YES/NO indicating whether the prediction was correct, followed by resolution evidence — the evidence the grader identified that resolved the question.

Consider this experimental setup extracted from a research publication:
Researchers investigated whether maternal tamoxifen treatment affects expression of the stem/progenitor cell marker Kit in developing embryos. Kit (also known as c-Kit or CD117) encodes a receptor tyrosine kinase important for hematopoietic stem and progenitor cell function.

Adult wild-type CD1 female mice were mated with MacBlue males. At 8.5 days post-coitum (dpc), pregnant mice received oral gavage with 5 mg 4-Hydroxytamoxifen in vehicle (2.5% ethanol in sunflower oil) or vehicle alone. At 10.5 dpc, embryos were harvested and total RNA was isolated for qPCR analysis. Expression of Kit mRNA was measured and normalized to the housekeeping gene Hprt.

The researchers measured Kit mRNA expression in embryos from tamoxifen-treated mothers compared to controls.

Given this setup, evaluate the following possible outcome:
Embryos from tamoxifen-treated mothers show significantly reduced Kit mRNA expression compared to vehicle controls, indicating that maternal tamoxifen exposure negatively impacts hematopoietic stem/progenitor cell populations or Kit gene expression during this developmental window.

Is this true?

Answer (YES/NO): NO